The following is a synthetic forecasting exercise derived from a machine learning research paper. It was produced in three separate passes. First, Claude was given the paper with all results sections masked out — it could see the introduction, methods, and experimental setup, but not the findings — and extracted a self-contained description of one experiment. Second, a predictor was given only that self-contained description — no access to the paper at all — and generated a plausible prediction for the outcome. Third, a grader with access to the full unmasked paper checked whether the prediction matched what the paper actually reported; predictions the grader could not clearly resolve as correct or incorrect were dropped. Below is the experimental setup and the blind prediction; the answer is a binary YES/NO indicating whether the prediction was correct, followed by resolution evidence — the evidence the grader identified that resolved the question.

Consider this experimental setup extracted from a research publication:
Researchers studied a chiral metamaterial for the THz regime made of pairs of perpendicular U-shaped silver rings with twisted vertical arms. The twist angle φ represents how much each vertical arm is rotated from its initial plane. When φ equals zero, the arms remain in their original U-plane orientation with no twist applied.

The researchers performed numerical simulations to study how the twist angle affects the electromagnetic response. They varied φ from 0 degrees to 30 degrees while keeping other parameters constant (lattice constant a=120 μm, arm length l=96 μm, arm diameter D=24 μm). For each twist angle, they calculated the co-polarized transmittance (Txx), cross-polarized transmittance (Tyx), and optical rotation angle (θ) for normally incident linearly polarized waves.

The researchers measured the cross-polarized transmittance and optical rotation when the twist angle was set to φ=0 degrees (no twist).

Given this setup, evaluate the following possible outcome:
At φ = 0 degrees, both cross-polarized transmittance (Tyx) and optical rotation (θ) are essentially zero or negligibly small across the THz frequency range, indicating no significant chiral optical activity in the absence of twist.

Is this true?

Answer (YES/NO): YES